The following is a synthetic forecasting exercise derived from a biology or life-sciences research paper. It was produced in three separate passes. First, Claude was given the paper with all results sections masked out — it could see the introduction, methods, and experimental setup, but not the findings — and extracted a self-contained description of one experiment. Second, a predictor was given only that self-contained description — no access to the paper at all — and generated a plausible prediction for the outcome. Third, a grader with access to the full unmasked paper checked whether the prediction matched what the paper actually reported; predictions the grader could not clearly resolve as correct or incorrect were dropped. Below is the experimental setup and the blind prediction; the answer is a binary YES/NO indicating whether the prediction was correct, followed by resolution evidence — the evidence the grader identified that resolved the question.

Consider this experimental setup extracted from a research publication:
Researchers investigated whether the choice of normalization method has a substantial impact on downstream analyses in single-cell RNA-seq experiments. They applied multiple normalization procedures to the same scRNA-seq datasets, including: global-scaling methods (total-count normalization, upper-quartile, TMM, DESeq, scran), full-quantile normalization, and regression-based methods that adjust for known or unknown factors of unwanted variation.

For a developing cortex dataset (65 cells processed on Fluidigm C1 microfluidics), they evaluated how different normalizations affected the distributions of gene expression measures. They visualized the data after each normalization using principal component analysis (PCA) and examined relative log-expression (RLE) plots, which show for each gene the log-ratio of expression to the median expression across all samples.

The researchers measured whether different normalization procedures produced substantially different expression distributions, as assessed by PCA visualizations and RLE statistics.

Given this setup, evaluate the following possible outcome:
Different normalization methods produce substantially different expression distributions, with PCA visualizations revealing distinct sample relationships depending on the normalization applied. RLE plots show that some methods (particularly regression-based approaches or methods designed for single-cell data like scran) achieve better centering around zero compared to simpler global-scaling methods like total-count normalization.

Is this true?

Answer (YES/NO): NO